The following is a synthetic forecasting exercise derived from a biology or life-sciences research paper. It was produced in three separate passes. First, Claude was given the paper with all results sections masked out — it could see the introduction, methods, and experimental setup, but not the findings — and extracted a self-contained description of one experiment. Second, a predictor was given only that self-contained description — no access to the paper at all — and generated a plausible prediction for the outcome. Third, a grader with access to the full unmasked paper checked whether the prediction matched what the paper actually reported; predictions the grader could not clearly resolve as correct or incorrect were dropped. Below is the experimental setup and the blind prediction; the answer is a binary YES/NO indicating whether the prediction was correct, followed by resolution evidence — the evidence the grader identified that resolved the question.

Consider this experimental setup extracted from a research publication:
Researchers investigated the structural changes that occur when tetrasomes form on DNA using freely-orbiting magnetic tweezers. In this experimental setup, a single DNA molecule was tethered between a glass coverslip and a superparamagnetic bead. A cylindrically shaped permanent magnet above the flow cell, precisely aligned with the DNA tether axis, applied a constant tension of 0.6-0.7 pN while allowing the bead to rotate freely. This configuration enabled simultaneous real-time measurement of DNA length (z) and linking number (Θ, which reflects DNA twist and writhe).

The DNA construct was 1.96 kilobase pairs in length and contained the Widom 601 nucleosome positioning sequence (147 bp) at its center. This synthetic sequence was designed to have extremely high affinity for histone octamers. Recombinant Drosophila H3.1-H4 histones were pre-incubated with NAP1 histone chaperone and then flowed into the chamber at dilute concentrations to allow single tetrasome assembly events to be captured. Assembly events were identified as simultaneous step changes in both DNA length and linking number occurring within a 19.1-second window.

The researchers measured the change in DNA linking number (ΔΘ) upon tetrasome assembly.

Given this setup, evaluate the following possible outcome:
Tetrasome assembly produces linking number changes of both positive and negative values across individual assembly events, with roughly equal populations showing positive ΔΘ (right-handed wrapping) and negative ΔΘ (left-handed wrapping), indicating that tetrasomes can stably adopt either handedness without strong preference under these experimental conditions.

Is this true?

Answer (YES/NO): NO